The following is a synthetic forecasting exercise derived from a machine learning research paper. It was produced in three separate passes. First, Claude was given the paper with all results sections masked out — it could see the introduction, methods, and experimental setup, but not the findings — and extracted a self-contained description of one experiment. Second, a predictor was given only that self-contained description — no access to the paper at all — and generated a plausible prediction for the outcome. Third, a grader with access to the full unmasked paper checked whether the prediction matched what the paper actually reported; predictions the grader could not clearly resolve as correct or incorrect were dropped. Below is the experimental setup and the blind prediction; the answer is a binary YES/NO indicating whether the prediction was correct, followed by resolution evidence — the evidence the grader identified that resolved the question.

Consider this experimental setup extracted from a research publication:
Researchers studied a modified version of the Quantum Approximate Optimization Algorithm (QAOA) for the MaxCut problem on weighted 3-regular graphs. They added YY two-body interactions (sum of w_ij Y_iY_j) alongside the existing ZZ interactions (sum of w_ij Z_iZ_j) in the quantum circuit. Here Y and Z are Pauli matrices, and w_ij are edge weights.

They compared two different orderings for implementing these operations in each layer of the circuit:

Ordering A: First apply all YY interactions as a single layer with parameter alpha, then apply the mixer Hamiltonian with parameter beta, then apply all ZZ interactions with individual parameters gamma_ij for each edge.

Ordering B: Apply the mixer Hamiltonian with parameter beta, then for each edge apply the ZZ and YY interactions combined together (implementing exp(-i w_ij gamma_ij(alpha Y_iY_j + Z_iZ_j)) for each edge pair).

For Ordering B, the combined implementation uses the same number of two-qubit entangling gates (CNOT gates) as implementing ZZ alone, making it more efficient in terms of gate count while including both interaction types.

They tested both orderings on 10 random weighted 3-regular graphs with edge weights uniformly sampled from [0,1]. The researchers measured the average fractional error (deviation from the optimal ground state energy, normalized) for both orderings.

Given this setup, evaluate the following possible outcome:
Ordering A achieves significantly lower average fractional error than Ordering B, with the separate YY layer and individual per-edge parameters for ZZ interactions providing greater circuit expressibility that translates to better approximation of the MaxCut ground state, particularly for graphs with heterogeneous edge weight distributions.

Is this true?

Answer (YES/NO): NO